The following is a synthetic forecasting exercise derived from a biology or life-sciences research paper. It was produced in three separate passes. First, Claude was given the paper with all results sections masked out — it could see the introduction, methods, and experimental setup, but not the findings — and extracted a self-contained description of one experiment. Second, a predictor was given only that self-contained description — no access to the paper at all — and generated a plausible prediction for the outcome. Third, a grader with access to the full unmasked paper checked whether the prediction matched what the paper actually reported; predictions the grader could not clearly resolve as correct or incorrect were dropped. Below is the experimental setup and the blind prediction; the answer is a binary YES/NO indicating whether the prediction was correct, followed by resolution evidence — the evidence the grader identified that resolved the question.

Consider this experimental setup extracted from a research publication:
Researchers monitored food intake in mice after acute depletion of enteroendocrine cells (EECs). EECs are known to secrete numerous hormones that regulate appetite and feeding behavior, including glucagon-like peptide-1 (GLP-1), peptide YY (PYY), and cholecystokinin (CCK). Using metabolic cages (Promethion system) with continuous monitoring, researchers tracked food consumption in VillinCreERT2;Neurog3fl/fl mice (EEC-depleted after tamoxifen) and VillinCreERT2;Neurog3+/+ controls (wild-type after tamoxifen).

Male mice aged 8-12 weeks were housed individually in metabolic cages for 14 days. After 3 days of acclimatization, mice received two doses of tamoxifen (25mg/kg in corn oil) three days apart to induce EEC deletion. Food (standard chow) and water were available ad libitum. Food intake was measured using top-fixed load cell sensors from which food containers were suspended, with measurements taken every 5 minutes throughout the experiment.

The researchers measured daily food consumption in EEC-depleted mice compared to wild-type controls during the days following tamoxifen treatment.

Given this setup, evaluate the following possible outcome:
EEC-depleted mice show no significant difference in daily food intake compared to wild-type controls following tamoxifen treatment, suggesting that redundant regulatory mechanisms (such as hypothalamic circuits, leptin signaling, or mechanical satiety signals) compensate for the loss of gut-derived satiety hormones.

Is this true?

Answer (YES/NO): YES